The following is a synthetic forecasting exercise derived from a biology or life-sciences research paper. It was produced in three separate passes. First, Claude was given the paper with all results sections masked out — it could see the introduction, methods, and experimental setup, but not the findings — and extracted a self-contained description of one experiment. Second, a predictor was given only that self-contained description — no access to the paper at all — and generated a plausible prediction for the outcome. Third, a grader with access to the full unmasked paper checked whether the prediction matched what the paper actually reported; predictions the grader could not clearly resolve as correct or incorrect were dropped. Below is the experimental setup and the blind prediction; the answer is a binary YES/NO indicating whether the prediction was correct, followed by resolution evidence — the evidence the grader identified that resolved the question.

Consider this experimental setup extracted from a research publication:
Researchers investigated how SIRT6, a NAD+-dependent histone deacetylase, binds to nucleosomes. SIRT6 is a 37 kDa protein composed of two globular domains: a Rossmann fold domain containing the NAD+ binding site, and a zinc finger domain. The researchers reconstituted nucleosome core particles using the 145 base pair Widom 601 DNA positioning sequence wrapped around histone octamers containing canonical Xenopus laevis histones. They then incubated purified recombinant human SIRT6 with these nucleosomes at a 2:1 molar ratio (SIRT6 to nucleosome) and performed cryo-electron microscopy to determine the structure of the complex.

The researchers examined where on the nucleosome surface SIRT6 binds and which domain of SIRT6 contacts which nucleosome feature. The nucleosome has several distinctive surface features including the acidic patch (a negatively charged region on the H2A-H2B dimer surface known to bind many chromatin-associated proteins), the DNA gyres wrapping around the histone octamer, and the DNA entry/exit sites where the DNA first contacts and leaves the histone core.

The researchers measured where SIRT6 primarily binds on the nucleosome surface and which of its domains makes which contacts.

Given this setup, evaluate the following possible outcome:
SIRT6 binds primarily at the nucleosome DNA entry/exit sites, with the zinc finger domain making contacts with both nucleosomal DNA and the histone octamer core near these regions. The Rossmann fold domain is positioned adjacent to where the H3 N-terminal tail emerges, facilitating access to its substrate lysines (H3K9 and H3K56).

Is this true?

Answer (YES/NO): NO